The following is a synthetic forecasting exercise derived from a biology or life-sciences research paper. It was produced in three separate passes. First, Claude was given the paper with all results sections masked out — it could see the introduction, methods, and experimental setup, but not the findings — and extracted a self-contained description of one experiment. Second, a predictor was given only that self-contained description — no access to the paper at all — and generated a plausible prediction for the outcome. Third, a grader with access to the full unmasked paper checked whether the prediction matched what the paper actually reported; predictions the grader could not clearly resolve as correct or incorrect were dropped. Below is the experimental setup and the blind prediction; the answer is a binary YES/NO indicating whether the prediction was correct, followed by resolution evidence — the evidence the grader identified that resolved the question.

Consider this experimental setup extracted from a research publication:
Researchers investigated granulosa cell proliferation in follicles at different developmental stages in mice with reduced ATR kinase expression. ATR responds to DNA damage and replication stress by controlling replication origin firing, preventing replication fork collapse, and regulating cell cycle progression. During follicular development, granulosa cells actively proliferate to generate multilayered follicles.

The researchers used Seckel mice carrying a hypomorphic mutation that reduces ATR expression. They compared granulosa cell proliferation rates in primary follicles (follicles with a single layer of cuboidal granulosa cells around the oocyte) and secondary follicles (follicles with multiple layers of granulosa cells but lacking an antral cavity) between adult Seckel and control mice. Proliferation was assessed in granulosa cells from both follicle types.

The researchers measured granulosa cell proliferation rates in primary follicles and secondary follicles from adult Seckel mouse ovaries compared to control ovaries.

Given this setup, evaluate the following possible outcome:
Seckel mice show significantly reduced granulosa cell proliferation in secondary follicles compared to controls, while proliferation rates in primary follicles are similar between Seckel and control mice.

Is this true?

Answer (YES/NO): NO